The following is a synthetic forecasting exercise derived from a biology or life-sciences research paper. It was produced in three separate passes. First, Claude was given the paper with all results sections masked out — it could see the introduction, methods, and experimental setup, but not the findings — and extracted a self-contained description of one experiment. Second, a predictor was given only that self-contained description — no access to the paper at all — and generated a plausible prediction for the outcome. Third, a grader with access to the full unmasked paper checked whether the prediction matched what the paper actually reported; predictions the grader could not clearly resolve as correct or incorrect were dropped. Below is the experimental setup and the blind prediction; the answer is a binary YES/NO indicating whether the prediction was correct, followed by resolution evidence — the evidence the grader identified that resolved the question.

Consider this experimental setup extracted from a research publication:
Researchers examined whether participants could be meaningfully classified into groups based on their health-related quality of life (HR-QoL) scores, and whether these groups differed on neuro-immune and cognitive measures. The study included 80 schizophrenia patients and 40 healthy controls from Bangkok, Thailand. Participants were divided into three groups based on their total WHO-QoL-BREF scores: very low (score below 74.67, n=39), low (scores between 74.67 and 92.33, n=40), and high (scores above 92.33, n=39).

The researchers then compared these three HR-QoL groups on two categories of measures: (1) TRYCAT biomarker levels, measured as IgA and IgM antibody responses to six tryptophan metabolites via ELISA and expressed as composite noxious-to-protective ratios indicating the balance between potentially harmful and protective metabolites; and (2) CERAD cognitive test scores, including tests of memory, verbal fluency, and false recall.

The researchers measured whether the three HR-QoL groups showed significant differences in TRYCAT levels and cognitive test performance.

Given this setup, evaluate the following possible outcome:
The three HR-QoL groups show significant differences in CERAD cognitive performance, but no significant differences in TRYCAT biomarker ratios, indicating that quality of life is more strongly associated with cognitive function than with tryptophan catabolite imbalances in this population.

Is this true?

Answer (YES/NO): NO